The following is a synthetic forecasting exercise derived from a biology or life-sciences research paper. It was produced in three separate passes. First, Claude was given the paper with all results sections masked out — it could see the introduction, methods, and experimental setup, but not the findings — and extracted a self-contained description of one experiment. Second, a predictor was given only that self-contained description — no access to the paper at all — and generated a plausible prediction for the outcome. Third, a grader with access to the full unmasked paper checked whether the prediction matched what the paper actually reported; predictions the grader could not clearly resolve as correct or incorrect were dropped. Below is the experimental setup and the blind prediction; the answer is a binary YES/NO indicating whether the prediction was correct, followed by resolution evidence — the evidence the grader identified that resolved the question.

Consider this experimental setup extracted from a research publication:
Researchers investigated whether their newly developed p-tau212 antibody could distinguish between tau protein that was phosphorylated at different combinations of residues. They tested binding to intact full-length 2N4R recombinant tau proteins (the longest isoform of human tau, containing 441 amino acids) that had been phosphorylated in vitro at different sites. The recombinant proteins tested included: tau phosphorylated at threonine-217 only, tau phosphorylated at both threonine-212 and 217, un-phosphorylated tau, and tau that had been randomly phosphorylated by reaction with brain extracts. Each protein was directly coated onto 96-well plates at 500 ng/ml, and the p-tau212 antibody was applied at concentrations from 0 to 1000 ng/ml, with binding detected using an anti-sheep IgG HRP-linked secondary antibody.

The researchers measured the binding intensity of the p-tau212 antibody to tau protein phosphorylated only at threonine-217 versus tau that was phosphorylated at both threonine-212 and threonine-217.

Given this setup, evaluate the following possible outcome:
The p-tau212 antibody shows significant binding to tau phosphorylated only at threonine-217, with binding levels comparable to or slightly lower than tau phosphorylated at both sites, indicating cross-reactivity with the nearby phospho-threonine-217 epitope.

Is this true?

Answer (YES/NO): NO